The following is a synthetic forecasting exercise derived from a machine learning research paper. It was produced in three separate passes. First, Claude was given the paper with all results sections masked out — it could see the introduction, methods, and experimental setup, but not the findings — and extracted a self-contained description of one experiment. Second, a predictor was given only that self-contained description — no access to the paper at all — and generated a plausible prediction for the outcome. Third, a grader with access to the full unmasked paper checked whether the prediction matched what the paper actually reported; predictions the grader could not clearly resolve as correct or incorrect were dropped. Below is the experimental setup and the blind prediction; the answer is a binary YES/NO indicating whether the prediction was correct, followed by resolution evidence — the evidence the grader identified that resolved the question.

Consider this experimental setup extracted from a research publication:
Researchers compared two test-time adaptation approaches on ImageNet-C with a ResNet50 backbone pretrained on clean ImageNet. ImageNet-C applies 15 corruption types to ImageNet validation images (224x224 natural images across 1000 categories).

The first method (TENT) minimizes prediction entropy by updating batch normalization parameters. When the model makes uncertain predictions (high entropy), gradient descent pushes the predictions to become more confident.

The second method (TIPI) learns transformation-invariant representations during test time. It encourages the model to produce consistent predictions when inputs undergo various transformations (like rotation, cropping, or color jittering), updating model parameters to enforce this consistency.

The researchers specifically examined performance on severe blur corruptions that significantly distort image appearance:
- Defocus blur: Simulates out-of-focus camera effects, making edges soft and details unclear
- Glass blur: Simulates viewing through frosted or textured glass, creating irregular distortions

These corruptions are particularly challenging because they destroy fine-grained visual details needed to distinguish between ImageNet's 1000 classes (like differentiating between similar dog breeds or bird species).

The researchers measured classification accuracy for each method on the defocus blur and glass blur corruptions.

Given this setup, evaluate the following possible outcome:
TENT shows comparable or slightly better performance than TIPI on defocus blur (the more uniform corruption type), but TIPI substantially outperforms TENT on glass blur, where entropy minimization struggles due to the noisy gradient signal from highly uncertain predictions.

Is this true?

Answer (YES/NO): NO